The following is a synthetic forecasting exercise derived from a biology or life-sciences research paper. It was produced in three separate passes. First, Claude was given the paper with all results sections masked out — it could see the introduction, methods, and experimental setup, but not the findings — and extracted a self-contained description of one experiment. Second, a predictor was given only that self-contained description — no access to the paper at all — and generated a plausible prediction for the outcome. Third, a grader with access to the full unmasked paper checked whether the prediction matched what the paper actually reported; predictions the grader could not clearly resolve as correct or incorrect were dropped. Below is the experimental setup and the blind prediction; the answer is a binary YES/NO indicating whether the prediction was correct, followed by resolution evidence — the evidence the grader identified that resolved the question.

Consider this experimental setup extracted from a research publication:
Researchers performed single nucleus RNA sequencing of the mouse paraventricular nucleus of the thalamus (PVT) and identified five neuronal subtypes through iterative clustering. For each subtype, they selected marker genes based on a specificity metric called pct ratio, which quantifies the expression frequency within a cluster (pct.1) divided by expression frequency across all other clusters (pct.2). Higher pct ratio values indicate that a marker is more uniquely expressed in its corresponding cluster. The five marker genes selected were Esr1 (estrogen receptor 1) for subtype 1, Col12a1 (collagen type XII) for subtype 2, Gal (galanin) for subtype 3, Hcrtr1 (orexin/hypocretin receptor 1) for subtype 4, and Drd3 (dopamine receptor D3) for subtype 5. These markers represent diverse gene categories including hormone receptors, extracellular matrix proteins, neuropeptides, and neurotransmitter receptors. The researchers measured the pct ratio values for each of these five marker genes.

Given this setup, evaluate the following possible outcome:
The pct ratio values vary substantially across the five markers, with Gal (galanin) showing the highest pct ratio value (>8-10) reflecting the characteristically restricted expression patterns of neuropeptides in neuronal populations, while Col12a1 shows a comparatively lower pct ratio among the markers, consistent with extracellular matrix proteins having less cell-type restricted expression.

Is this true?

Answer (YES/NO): NO